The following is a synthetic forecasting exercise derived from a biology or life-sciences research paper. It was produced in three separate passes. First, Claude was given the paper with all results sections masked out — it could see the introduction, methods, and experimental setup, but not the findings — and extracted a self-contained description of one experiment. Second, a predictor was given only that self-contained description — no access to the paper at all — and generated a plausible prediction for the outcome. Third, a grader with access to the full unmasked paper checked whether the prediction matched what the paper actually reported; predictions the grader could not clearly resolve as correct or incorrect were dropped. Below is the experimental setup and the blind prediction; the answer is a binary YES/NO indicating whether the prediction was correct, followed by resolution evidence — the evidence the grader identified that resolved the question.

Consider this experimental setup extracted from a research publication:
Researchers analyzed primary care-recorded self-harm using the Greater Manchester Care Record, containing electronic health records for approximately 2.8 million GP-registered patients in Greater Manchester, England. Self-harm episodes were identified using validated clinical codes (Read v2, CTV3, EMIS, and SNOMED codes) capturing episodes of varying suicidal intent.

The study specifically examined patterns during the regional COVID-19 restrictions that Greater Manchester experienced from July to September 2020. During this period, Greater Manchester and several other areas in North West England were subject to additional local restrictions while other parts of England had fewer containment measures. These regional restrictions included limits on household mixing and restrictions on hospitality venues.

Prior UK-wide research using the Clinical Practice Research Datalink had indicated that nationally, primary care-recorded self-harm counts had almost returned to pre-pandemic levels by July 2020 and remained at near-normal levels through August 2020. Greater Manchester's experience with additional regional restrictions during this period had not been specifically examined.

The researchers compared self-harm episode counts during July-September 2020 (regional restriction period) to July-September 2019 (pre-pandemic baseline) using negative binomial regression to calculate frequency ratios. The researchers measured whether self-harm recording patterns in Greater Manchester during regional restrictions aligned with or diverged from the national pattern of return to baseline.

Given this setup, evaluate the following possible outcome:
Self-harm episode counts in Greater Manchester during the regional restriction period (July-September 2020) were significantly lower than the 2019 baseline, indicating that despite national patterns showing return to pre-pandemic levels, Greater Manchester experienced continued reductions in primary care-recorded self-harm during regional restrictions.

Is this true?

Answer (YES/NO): YES